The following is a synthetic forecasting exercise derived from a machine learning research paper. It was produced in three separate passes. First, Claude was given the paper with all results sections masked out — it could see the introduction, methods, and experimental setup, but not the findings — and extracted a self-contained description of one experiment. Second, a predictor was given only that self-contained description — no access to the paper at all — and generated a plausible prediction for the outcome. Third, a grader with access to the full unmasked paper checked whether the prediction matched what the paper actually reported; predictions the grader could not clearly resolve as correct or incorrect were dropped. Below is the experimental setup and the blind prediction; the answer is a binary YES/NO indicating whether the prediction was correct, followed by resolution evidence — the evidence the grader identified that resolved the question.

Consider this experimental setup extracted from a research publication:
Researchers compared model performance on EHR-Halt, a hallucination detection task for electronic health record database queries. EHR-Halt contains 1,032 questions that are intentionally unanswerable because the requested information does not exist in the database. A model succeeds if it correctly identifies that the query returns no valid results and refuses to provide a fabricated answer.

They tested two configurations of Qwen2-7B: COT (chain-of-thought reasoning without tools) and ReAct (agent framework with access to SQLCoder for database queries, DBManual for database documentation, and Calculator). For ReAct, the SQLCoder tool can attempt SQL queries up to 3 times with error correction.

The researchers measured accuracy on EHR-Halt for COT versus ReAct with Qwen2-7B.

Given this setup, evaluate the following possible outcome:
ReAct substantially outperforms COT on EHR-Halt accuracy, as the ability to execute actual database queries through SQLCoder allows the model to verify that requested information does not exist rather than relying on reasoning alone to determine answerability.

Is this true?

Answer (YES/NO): YES